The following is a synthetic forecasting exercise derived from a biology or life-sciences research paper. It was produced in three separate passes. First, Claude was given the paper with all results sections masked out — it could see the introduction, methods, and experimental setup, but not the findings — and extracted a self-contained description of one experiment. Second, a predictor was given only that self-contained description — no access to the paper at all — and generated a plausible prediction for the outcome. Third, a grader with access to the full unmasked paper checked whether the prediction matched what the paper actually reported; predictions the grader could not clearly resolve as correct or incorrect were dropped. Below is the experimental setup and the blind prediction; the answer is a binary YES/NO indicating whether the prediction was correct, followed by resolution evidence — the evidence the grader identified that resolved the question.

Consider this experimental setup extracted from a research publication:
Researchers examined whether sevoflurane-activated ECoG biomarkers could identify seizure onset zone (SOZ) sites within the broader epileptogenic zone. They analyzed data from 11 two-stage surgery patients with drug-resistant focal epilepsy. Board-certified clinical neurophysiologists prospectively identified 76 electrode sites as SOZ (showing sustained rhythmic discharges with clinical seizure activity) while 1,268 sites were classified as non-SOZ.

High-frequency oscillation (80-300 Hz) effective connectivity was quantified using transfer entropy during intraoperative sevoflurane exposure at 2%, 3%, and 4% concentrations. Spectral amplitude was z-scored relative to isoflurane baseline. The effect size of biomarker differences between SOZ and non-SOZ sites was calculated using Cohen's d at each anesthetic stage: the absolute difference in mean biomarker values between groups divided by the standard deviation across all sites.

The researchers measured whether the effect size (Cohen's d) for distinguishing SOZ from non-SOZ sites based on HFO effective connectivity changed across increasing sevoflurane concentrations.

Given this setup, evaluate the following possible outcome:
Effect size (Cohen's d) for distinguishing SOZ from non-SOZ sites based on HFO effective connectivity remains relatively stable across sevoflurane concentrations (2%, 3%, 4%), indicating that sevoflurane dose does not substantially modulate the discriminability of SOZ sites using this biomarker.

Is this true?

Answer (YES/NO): NO